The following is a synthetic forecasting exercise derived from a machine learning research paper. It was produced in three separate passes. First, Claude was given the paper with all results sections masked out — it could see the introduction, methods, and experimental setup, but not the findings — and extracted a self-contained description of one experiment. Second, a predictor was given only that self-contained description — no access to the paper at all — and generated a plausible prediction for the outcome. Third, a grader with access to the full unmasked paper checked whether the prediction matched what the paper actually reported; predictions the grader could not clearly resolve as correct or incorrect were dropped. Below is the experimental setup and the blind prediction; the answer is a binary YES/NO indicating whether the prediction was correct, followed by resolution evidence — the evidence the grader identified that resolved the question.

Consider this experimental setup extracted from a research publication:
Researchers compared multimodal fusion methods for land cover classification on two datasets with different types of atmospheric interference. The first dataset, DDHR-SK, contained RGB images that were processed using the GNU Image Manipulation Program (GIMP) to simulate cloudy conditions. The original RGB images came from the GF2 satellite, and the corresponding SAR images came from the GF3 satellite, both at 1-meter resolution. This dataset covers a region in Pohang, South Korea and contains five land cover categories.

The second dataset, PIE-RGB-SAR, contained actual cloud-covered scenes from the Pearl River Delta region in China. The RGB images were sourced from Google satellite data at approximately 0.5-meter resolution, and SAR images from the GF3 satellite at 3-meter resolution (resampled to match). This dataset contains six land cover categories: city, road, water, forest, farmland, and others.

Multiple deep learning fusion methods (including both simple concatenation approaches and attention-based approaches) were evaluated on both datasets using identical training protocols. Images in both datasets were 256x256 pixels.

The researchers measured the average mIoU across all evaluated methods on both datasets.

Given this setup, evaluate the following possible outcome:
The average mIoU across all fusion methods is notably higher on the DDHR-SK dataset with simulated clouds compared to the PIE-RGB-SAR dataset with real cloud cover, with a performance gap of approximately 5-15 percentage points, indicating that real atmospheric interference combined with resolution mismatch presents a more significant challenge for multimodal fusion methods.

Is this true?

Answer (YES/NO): YES